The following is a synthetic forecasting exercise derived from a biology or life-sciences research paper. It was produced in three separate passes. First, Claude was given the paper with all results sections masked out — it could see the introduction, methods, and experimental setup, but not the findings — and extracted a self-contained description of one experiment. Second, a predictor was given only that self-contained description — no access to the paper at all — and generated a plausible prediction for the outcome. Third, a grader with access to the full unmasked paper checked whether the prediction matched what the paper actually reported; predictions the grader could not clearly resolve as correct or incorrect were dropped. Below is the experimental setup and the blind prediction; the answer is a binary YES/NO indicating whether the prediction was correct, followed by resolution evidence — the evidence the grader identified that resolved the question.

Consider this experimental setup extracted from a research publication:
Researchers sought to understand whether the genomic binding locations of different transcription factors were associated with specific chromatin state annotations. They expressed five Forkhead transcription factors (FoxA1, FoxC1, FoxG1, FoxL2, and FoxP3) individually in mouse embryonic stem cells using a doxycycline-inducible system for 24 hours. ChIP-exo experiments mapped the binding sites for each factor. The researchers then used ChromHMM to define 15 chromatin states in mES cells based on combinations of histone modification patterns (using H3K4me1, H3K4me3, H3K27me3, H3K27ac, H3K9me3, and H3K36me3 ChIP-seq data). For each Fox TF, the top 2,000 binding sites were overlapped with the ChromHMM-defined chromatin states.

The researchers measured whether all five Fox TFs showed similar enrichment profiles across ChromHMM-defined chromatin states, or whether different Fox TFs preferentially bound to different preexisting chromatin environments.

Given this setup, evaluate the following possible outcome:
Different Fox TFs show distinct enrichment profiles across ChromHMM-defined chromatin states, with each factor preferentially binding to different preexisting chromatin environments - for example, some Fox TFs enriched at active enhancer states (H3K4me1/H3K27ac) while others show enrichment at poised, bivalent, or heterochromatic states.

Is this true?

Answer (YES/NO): NO